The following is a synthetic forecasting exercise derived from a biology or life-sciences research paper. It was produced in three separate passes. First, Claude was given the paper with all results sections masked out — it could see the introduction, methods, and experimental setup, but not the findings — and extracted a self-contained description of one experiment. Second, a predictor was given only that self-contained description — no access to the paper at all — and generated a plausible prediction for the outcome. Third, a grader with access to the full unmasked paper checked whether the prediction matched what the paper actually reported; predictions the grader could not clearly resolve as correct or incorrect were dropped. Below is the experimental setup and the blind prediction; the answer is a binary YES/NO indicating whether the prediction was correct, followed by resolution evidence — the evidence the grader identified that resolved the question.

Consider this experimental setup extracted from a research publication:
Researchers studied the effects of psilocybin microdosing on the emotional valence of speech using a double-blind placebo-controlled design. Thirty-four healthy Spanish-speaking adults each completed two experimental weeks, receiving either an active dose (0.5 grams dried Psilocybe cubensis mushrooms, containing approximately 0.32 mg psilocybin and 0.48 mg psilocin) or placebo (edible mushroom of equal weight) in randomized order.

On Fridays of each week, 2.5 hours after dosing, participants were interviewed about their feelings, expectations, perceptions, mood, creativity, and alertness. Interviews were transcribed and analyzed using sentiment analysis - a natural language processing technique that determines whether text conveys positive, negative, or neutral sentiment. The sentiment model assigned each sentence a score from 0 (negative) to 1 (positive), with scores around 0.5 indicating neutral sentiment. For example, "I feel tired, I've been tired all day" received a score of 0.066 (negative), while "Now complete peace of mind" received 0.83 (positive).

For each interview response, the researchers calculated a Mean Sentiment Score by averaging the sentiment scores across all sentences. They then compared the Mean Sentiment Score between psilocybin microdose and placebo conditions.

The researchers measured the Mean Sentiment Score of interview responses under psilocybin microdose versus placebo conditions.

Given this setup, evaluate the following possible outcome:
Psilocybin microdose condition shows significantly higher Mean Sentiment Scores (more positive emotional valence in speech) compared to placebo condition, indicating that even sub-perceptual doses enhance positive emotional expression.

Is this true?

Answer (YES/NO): YES